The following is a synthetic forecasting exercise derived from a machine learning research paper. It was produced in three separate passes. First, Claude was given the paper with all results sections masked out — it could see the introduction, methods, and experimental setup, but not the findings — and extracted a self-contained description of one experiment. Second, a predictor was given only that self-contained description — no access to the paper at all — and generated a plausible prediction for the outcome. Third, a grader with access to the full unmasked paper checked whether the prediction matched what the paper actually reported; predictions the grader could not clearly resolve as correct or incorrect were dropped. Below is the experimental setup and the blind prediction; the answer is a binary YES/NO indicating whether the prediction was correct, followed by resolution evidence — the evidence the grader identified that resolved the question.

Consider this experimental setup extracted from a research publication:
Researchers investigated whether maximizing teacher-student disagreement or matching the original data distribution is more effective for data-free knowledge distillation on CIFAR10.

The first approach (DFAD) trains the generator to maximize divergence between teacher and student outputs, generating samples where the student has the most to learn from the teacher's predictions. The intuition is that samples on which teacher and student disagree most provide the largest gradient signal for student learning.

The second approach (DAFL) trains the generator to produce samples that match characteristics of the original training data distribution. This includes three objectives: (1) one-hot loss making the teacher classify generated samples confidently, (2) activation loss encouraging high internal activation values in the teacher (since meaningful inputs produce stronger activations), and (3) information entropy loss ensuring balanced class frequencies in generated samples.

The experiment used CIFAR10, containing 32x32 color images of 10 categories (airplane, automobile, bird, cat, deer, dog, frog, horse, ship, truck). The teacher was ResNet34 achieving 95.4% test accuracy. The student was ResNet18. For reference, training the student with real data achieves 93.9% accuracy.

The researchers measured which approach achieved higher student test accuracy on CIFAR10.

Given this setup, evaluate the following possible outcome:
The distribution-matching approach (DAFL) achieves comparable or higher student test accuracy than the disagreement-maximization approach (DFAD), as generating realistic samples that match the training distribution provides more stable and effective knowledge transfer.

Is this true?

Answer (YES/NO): NO